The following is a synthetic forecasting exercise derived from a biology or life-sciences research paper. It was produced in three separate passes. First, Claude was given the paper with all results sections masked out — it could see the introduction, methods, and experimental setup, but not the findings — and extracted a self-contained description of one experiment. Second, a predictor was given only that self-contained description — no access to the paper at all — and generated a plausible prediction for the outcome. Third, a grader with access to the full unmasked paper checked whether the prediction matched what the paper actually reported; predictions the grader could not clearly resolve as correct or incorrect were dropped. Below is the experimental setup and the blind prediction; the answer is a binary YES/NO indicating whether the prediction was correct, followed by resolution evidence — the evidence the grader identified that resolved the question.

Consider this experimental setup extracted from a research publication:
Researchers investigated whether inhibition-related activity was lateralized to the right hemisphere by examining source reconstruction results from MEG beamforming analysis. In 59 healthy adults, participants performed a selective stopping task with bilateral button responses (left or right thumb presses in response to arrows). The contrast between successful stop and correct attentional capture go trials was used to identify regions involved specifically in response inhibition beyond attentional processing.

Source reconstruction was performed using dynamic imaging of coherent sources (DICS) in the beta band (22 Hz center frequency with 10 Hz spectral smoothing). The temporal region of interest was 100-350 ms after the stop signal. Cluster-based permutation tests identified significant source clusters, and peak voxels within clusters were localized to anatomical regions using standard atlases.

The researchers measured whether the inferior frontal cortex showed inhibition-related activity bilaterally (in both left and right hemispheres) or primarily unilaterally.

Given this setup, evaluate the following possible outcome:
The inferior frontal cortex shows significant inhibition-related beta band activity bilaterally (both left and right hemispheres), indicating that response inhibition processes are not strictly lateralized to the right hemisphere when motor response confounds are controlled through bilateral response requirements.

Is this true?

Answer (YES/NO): NO